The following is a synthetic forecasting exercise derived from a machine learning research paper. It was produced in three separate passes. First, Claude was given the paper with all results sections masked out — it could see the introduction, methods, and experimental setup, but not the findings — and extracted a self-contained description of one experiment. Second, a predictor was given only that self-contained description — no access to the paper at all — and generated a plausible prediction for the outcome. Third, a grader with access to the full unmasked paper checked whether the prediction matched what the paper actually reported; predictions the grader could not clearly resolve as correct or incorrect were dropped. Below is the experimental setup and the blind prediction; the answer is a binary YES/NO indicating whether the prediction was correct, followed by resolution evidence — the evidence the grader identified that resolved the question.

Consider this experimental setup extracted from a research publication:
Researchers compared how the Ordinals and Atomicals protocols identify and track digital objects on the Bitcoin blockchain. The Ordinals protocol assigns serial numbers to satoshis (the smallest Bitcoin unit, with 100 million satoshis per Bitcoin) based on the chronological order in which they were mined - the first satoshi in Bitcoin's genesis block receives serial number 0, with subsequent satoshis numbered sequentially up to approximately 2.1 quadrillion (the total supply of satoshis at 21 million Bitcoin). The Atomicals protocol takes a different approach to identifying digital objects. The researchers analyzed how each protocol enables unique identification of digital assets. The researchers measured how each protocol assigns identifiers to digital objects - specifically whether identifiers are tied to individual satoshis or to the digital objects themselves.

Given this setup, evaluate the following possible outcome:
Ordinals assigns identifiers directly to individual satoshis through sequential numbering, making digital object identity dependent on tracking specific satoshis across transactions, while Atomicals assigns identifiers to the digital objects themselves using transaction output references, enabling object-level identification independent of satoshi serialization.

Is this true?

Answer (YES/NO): NO